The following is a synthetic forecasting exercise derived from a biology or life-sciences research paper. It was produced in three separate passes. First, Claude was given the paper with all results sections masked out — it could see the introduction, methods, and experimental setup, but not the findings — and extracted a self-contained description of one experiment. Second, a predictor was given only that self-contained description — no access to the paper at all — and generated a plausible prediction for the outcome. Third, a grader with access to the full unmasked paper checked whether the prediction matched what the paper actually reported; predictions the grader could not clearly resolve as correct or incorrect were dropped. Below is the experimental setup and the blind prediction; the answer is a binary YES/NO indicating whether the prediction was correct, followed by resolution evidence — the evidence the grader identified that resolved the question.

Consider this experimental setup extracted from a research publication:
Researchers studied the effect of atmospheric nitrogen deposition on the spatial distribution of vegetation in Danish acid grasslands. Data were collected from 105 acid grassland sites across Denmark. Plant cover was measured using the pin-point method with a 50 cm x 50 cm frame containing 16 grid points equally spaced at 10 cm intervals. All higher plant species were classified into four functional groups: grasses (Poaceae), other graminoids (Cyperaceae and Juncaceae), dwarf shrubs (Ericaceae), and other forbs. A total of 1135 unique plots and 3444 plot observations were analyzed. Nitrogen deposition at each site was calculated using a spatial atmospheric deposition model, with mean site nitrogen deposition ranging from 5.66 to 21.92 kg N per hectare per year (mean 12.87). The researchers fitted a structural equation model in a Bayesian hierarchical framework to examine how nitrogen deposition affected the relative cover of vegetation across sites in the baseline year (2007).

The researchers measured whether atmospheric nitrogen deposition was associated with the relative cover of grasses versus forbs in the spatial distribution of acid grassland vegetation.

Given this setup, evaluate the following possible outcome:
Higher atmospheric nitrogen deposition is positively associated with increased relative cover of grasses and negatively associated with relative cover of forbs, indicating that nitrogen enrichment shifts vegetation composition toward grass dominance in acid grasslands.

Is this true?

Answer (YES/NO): YES